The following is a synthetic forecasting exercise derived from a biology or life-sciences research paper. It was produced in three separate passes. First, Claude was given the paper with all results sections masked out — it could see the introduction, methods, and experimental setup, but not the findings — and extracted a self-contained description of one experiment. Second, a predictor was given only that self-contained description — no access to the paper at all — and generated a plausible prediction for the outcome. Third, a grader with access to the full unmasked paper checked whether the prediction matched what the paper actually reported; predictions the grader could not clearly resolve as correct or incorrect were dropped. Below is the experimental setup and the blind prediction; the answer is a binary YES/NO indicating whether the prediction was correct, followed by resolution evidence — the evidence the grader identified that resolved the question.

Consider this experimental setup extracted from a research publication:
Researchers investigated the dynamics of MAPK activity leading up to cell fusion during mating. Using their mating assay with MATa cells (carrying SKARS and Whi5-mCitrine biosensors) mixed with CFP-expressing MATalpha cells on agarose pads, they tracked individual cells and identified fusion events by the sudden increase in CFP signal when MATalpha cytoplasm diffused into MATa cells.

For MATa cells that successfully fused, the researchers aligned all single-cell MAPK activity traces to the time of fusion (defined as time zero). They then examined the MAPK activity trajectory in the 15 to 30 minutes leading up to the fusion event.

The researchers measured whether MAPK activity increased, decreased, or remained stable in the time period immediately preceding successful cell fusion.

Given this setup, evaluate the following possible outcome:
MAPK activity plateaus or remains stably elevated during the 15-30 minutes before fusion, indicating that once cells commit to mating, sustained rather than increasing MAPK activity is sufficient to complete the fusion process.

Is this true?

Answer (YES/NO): NO